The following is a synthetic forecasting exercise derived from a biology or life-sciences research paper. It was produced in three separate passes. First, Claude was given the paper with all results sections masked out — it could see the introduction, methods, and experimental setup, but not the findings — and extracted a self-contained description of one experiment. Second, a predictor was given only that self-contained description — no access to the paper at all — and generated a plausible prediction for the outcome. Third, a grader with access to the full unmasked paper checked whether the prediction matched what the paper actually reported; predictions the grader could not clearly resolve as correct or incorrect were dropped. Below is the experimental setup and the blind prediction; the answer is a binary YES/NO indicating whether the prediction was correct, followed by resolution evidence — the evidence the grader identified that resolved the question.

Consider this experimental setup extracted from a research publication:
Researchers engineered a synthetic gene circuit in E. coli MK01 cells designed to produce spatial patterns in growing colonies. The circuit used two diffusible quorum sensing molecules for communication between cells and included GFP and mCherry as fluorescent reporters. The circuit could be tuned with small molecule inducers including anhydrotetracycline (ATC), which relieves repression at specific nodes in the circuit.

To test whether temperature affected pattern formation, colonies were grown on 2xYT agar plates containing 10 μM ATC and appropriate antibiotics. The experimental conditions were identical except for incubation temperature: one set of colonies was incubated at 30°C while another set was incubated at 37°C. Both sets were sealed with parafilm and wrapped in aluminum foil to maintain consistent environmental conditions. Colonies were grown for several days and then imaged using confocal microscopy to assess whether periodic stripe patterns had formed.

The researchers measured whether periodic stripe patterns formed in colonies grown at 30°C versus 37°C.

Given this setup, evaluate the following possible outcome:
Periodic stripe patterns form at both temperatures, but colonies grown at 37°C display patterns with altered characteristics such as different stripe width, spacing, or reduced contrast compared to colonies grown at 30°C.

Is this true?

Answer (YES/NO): NO